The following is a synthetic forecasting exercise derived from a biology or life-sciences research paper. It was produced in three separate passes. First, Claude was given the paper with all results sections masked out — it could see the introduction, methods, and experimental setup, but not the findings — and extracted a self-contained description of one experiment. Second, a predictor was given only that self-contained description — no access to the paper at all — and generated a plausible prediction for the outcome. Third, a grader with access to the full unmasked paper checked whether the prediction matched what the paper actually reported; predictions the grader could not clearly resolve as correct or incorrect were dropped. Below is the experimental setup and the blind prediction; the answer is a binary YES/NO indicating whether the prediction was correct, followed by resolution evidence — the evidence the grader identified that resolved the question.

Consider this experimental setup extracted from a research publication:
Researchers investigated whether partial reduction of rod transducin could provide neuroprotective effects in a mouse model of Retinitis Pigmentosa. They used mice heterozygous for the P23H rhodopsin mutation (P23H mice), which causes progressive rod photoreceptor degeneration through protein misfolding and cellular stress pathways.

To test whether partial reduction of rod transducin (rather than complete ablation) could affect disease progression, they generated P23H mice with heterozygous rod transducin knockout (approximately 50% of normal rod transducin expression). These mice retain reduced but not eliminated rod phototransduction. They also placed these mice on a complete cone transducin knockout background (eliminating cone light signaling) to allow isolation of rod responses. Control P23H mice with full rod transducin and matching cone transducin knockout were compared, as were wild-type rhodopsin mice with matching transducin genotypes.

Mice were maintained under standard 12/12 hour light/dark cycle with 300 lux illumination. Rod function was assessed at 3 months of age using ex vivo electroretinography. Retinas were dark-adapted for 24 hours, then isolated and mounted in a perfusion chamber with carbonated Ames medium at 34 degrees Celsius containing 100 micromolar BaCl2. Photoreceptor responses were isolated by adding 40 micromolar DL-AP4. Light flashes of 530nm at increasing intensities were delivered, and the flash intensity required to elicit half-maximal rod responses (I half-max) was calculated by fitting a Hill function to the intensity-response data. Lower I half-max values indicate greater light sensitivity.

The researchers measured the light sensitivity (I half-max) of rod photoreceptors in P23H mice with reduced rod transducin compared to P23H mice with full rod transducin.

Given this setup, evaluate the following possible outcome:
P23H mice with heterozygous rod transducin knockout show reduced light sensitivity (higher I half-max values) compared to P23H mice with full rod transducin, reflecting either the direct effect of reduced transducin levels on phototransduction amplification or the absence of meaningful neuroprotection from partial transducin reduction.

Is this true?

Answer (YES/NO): NO